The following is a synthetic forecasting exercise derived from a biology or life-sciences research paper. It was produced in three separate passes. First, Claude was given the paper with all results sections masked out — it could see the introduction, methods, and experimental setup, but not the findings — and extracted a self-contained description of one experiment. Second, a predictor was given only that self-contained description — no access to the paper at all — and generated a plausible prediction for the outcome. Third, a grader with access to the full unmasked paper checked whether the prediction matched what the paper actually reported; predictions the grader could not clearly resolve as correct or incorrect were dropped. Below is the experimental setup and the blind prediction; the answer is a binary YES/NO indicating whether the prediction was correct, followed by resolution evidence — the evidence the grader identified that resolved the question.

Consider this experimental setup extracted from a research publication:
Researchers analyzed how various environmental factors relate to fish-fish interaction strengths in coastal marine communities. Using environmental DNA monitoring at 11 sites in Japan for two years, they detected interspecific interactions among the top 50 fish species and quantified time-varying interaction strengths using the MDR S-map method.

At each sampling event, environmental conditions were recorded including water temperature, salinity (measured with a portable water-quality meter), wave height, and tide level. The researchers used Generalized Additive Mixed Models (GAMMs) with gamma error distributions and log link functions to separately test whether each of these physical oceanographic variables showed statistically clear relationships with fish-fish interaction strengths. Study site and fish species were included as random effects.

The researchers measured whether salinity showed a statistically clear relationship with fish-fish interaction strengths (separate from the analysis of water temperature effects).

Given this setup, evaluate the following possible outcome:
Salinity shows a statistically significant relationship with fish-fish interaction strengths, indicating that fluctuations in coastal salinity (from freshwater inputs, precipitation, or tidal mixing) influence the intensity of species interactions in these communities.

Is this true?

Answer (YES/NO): YES